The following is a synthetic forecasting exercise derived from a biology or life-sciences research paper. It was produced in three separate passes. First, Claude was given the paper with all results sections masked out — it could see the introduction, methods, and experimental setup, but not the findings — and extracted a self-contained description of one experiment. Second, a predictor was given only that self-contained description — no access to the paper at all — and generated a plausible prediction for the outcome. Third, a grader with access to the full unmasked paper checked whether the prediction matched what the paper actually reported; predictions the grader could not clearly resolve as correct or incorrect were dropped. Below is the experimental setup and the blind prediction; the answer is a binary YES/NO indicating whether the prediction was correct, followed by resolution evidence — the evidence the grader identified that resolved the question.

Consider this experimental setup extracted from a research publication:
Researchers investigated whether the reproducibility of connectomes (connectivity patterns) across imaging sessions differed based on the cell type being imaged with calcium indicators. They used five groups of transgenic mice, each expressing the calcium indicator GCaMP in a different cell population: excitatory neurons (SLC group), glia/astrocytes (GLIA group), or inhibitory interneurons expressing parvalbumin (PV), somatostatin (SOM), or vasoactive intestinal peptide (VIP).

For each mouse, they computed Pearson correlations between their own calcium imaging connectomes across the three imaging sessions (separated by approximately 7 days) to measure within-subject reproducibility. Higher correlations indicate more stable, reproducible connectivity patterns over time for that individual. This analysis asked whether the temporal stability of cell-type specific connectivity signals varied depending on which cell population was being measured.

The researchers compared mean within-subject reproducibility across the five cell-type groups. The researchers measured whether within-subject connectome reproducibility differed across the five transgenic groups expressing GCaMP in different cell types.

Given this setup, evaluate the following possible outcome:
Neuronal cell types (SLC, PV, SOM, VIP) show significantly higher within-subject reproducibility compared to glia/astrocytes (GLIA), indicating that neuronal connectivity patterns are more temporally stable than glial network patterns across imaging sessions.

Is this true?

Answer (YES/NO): NO